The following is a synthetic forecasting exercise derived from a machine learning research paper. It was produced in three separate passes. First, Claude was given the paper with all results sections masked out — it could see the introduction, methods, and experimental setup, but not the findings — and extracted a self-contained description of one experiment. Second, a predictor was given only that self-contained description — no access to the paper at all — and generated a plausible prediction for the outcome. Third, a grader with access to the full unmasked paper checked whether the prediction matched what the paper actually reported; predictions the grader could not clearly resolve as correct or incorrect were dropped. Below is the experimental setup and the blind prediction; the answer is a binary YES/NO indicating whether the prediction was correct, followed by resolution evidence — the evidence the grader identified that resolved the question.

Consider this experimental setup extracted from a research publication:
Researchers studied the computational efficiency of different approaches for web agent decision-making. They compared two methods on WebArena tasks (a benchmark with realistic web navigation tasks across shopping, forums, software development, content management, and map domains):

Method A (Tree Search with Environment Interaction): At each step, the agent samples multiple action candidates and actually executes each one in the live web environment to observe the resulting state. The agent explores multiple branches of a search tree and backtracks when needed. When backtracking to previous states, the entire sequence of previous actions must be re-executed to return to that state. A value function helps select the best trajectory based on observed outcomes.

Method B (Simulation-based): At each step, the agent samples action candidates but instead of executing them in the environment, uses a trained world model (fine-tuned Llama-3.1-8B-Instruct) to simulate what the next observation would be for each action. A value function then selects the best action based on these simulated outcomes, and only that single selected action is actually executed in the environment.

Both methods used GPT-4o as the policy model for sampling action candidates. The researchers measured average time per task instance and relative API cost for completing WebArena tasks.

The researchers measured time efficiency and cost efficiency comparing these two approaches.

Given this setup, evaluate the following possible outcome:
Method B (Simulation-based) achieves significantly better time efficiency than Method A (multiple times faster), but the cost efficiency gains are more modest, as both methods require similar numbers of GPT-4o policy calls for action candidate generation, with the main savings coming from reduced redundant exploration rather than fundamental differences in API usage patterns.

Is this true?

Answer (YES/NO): NO